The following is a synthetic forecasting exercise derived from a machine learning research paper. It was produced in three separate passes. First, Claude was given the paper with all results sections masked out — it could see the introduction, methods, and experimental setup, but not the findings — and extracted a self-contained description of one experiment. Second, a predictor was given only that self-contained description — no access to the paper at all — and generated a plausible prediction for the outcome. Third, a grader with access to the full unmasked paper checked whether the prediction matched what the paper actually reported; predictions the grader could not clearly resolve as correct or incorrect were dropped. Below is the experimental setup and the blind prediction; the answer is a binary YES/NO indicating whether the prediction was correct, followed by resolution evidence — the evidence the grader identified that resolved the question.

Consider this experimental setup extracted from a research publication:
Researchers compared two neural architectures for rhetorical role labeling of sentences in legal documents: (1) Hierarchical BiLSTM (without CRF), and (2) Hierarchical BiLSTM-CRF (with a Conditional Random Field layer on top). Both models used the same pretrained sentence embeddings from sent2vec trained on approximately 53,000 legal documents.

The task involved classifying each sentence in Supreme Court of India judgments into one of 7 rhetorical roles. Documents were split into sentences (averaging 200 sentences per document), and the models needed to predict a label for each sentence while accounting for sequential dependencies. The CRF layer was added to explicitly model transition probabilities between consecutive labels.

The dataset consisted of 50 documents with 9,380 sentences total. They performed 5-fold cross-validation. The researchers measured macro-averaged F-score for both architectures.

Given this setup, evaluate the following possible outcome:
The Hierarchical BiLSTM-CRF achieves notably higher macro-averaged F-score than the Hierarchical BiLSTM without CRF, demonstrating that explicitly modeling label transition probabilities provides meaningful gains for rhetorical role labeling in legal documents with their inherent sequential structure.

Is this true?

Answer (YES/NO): NO